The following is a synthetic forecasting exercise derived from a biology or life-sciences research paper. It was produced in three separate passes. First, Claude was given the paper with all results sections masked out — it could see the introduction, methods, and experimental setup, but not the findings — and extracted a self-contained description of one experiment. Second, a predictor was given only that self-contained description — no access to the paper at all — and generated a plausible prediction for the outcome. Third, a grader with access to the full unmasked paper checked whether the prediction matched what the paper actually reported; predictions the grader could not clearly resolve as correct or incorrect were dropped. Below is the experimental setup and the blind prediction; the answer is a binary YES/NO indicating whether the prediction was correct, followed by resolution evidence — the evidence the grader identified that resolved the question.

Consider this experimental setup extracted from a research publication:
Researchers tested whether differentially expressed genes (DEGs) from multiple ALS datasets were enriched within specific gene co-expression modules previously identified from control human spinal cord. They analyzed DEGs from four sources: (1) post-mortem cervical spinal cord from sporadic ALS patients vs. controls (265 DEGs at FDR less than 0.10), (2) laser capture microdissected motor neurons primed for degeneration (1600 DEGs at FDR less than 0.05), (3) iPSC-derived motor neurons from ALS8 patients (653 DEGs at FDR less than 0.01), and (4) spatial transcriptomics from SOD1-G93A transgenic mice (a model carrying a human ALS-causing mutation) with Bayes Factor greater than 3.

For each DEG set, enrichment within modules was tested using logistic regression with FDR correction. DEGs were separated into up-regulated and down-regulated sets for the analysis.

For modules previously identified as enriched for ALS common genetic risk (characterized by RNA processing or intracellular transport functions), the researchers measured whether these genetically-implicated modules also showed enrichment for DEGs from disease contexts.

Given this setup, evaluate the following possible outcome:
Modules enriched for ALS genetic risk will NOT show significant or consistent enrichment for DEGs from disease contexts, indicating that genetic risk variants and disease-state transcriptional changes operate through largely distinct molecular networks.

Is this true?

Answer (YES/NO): NO